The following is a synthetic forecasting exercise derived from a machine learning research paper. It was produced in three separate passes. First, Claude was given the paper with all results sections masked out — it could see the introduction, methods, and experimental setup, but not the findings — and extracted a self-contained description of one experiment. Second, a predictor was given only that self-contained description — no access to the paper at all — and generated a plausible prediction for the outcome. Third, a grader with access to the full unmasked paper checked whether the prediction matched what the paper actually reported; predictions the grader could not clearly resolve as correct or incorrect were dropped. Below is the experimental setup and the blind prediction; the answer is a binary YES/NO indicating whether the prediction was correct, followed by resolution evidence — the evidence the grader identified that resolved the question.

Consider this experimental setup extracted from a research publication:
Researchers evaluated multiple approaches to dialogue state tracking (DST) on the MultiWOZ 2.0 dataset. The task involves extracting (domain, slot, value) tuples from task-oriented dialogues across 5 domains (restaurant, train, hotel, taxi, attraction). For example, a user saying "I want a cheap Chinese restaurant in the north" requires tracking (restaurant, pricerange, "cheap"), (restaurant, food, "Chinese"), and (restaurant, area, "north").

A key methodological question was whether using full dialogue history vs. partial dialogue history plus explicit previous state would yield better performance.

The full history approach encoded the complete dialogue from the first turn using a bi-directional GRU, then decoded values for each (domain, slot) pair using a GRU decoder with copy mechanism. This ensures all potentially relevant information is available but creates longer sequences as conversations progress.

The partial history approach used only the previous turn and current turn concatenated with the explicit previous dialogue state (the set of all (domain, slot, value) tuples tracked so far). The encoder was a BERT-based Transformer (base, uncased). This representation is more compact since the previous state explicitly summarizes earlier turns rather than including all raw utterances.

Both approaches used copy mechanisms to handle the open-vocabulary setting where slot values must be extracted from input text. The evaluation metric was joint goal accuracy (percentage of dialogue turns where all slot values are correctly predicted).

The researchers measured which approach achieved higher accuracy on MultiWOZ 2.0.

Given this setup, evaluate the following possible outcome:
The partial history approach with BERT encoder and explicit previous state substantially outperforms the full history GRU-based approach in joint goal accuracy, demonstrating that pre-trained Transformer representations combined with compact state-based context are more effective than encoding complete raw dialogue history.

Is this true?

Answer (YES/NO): YES